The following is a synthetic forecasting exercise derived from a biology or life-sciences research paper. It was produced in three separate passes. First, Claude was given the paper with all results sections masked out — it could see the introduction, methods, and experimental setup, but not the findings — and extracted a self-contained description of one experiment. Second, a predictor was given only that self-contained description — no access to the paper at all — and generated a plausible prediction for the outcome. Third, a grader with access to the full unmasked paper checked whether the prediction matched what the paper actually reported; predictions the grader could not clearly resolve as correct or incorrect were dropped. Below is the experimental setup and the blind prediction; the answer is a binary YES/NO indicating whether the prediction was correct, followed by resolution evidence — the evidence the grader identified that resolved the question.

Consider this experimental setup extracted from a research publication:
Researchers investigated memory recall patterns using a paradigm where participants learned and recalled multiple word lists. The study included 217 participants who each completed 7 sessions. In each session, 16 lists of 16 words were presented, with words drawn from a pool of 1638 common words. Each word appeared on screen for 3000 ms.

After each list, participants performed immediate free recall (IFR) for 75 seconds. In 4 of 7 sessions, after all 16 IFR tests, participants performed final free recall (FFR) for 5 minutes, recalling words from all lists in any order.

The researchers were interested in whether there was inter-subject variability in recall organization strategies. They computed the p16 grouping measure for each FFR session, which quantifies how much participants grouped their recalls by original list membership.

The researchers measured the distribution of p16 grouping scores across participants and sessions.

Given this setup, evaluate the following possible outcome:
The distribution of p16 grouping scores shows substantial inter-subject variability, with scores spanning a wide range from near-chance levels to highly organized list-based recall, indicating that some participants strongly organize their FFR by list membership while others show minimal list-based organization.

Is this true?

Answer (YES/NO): YES